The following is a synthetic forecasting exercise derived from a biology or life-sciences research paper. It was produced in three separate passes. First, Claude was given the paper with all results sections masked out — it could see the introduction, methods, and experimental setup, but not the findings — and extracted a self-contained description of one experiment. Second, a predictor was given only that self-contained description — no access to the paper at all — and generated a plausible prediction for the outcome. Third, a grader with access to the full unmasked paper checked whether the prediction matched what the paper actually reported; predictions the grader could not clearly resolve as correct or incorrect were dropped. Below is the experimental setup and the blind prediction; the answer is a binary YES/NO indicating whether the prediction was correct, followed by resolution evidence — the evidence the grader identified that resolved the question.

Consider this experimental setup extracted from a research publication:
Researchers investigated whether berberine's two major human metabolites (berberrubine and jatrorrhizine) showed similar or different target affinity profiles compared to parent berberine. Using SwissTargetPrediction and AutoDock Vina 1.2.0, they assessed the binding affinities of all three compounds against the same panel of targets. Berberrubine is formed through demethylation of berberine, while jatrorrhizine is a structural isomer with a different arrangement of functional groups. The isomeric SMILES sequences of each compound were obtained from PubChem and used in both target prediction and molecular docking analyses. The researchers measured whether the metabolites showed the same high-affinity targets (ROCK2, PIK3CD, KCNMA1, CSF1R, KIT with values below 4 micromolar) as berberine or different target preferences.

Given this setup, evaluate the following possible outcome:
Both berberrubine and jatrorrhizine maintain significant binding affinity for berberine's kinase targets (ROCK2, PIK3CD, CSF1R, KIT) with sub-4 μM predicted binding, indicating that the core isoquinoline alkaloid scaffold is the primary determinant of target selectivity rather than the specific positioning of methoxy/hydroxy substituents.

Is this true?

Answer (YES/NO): YES